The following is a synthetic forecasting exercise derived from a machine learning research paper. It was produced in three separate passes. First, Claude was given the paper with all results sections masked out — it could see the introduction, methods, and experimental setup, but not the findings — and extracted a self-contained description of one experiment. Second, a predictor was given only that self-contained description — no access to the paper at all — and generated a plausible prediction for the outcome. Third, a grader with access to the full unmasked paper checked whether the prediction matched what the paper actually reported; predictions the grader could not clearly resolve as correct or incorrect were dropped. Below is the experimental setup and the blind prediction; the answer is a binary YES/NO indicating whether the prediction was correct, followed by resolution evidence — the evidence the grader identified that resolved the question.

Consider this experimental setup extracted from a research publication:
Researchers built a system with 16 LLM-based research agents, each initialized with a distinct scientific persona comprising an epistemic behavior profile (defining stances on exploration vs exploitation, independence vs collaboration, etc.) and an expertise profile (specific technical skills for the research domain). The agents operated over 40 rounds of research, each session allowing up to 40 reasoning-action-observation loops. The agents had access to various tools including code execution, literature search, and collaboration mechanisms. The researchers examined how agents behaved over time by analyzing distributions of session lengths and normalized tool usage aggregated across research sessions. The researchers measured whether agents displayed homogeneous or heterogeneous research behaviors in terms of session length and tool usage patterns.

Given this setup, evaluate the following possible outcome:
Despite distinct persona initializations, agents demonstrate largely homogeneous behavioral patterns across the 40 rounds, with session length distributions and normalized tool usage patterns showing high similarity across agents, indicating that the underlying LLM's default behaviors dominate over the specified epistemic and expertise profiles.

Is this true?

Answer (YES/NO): NO